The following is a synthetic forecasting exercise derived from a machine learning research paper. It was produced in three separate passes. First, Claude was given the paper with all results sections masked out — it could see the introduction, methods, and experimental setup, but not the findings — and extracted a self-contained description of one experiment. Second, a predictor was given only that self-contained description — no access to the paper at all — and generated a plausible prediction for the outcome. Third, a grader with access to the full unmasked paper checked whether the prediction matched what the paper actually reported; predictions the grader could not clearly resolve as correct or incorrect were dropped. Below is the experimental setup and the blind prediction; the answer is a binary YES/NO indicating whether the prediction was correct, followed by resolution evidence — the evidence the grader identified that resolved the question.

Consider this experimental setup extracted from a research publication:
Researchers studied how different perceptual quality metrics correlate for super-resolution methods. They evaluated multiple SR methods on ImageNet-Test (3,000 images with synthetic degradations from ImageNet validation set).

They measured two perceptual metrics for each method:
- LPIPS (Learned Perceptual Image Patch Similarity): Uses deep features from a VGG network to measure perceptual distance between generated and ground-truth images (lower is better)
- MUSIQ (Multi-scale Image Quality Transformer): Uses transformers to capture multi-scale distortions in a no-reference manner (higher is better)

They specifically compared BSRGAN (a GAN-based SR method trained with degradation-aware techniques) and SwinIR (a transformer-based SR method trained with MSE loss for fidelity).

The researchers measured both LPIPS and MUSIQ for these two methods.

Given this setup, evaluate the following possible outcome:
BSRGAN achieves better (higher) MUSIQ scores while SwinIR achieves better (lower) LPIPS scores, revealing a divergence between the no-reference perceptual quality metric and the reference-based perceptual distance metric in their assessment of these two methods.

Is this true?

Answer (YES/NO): YES